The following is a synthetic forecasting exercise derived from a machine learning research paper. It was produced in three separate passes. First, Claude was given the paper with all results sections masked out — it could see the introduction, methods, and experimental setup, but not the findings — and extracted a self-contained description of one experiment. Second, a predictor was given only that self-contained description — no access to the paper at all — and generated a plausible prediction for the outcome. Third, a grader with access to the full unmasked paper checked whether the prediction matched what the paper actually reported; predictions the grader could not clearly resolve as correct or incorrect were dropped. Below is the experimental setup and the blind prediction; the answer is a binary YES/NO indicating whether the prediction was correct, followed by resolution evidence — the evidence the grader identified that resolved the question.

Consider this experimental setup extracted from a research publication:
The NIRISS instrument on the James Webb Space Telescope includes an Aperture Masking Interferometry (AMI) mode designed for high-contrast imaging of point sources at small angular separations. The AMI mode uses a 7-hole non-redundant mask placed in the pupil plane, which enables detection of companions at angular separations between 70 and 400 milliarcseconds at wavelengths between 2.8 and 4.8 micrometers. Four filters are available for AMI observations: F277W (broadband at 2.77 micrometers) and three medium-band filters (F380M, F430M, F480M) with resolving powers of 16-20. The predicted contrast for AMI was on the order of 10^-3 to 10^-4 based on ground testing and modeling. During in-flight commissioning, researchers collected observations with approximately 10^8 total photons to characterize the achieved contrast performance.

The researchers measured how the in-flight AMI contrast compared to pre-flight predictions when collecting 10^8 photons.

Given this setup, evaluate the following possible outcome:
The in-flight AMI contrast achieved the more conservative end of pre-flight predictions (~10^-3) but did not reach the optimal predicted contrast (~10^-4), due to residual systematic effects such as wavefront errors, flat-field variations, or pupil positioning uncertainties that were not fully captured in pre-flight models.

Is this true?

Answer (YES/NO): NO